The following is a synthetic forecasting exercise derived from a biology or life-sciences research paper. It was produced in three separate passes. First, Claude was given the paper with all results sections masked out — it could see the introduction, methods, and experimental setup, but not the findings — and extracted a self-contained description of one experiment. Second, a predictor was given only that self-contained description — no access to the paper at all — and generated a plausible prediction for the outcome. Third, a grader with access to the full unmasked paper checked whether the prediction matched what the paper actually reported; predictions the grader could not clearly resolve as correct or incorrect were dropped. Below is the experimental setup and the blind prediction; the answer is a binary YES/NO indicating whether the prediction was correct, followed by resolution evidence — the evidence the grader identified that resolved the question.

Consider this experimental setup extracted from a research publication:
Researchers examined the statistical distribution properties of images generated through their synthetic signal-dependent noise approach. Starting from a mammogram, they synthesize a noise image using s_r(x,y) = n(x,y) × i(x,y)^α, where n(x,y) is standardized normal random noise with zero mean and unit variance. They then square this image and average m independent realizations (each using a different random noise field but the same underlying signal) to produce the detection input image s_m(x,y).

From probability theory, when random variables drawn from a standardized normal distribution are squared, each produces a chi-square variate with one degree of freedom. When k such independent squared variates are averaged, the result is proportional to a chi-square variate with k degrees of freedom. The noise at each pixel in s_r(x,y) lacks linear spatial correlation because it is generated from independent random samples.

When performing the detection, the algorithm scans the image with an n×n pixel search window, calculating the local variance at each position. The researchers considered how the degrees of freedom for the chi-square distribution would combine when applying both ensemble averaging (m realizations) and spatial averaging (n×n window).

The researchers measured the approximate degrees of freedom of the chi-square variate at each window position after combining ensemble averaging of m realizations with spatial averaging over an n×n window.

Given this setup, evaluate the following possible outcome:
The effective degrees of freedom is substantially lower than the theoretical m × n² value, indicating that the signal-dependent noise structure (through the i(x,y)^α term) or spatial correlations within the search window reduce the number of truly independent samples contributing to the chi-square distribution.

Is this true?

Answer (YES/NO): NO